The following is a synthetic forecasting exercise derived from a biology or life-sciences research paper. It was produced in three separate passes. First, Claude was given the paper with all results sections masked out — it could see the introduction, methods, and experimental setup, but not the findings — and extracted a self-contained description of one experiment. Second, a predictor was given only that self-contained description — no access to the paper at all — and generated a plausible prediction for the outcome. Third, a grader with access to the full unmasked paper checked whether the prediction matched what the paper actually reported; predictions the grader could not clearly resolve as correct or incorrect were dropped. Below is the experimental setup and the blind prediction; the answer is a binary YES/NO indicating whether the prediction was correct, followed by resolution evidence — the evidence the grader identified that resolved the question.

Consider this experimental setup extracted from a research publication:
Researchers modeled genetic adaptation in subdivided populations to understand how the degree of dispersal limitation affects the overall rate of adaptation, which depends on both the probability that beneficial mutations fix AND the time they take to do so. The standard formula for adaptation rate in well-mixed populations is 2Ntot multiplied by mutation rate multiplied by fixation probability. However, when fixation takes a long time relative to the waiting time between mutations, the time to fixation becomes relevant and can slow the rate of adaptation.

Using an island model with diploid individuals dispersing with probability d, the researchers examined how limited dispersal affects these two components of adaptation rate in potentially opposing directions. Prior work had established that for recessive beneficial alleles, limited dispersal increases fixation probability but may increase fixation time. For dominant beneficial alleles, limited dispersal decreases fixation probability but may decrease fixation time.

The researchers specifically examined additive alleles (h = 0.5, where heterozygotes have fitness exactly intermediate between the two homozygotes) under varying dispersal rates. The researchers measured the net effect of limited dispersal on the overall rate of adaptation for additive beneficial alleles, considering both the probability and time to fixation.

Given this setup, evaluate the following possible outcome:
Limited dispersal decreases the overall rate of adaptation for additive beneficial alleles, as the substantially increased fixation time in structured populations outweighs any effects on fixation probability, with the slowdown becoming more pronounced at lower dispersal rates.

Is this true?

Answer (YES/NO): YES